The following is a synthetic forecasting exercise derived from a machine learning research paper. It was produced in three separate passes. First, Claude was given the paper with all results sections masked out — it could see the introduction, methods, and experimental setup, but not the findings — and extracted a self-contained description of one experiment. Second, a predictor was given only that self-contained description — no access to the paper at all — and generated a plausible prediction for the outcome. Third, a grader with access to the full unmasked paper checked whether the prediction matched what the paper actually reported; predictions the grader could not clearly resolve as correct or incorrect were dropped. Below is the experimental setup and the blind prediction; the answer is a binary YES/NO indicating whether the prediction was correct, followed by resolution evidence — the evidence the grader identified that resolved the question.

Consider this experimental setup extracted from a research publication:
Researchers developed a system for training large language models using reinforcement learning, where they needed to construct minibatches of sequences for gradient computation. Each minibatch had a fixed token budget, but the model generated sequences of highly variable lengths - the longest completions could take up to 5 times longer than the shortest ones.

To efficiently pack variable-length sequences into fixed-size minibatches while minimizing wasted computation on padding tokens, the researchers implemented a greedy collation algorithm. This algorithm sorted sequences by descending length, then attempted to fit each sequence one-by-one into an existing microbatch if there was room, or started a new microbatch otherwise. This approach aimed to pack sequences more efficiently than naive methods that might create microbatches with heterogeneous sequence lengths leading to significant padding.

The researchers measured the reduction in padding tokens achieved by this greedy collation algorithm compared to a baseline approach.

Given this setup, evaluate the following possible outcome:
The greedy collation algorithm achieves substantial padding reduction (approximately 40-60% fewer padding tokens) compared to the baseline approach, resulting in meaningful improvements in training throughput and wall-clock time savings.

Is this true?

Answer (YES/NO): NO